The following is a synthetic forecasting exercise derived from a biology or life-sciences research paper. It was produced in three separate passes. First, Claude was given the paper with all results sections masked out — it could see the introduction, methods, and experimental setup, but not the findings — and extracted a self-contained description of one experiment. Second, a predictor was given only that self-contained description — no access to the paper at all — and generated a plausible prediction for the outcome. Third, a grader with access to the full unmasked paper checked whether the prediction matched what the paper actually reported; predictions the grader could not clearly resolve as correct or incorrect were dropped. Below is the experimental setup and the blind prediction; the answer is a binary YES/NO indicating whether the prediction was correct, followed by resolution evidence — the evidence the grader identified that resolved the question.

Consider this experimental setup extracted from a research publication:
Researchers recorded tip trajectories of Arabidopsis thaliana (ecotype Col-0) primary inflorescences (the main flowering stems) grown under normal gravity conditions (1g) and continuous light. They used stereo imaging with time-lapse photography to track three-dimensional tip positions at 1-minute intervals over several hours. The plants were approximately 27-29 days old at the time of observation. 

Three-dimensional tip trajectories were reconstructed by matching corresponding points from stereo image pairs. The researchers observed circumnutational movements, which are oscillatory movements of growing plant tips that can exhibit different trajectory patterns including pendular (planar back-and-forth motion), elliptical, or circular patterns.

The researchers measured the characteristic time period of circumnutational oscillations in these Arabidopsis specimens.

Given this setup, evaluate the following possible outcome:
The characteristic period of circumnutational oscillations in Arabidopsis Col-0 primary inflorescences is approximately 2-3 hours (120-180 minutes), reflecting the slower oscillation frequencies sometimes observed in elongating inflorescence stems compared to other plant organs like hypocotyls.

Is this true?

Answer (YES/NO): NO